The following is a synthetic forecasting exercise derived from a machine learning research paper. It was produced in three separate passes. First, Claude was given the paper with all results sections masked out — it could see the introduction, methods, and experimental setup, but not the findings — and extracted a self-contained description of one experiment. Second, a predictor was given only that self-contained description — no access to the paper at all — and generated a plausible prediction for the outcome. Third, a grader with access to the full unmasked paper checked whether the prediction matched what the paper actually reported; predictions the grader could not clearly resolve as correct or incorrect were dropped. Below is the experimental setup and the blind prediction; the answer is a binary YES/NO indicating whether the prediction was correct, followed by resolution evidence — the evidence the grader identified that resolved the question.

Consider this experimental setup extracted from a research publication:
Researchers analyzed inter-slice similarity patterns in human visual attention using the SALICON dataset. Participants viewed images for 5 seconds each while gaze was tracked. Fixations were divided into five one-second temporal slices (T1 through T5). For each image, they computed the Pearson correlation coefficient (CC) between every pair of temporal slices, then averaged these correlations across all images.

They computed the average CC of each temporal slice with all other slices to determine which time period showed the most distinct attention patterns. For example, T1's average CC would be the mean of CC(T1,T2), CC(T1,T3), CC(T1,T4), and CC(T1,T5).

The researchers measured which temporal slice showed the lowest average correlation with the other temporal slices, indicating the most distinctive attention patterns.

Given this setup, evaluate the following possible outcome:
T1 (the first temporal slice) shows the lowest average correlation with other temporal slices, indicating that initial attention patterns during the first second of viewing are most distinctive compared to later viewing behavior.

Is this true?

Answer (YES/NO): YES